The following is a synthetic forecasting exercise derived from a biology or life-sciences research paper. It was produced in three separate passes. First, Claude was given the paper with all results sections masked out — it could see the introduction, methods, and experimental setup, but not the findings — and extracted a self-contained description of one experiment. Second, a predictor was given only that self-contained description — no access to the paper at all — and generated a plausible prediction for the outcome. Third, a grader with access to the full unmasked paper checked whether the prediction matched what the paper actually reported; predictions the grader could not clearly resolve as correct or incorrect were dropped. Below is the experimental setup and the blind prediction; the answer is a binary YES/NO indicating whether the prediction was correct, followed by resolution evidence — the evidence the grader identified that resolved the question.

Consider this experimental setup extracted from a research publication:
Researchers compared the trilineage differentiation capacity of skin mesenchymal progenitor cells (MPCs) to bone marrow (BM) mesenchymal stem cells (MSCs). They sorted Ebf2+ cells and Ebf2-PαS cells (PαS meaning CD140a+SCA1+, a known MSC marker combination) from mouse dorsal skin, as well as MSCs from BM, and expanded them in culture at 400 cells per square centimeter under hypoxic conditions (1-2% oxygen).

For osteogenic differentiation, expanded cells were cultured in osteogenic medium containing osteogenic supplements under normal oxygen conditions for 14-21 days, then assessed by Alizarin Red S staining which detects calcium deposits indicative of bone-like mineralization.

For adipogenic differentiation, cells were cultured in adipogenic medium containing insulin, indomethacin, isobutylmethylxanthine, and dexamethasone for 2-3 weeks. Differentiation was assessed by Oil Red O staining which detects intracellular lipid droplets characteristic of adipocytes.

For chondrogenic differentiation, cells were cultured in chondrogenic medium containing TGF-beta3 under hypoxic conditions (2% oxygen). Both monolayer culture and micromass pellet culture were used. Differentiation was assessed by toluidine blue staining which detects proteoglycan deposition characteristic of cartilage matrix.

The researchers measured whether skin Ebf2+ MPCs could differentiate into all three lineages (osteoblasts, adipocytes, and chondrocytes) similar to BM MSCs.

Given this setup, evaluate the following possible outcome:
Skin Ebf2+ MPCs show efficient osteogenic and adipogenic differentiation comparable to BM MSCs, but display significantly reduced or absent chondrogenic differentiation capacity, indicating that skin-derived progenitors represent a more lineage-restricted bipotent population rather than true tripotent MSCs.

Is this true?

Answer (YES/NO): YES